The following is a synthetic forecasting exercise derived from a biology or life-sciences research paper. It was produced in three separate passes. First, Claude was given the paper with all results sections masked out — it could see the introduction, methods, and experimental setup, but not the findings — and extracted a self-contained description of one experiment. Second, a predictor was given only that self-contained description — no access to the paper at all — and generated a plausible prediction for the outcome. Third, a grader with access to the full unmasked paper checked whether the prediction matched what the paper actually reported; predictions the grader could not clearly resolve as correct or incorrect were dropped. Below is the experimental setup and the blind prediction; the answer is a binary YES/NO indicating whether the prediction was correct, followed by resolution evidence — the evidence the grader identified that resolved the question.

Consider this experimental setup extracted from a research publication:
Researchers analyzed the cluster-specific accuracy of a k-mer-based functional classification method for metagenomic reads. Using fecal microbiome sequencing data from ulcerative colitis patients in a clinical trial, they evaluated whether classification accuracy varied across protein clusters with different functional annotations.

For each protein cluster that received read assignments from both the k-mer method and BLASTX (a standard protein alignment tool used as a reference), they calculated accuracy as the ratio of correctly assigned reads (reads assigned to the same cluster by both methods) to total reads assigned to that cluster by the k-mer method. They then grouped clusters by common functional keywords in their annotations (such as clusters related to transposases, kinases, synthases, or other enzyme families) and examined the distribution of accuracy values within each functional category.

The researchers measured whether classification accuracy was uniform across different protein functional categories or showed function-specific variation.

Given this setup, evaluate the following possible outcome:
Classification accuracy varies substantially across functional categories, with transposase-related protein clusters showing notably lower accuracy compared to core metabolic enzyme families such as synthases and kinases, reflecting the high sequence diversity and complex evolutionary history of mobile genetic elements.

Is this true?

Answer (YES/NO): NO